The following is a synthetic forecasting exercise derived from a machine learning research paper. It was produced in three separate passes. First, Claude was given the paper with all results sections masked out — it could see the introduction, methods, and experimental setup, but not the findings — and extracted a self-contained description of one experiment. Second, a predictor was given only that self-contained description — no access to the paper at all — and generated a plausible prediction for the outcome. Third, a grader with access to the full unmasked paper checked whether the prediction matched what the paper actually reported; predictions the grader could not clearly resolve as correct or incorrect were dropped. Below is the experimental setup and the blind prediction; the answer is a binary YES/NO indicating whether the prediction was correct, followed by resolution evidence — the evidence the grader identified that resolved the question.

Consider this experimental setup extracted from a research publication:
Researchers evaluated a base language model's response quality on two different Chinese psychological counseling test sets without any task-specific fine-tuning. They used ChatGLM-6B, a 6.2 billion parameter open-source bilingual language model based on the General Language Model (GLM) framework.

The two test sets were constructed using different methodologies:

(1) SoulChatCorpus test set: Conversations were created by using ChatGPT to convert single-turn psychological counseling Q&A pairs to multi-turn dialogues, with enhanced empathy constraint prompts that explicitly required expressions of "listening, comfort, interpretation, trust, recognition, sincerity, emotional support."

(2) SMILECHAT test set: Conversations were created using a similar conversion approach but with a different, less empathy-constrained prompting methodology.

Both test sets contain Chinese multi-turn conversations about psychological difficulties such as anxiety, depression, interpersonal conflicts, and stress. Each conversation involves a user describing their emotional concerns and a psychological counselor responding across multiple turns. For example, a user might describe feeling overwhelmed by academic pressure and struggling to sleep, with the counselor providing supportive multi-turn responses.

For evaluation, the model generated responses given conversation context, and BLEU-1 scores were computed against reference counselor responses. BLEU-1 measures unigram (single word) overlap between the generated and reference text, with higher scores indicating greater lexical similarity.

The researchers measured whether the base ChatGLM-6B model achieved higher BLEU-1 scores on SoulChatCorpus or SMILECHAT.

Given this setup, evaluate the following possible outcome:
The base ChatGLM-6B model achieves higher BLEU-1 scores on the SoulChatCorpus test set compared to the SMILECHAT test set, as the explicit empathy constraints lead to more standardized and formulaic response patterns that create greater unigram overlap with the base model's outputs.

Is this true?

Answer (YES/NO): NO